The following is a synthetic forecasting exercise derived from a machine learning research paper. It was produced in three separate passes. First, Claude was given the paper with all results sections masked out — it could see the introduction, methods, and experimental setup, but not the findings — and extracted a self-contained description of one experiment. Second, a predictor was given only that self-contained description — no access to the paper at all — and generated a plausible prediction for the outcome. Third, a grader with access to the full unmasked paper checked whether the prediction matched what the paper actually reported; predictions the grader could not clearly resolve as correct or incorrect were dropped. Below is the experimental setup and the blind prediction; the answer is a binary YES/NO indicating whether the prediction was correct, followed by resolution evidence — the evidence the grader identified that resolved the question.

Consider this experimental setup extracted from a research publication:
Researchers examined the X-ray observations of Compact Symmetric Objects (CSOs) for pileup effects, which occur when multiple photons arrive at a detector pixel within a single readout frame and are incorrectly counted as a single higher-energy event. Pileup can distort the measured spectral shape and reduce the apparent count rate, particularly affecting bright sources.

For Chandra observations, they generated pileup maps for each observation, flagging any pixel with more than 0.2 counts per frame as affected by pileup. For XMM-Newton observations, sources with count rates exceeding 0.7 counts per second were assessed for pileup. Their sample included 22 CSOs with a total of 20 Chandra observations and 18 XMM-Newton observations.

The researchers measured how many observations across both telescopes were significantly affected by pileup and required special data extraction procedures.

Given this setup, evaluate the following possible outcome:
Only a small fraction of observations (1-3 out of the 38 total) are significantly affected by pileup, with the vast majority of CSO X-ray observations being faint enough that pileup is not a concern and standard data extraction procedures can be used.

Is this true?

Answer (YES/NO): YES